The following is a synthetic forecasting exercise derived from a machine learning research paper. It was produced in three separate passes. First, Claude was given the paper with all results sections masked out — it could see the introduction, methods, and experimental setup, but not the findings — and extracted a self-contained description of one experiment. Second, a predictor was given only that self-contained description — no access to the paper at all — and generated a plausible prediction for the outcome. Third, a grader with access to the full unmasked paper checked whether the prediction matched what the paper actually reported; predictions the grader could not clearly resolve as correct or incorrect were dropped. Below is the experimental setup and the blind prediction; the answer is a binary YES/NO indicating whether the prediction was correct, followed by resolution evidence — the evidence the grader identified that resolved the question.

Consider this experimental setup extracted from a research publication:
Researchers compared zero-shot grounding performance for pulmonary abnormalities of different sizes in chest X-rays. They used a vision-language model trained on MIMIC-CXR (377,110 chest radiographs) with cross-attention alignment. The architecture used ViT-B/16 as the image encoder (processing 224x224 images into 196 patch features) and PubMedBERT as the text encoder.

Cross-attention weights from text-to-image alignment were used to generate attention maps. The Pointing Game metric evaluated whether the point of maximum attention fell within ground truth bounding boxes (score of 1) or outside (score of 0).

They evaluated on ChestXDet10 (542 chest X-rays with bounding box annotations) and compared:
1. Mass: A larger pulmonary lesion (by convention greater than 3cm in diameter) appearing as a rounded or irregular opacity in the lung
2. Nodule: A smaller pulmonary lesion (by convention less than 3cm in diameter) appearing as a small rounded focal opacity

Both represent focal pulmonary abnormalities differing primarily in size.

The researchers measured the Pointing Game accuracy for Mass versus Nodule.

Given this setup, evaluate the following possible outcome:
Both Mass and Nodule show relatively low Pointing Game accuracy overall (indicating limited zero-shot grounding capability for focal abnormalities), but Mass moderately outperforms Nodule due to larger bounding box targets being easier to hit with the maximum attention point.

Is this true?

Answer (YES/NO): NO